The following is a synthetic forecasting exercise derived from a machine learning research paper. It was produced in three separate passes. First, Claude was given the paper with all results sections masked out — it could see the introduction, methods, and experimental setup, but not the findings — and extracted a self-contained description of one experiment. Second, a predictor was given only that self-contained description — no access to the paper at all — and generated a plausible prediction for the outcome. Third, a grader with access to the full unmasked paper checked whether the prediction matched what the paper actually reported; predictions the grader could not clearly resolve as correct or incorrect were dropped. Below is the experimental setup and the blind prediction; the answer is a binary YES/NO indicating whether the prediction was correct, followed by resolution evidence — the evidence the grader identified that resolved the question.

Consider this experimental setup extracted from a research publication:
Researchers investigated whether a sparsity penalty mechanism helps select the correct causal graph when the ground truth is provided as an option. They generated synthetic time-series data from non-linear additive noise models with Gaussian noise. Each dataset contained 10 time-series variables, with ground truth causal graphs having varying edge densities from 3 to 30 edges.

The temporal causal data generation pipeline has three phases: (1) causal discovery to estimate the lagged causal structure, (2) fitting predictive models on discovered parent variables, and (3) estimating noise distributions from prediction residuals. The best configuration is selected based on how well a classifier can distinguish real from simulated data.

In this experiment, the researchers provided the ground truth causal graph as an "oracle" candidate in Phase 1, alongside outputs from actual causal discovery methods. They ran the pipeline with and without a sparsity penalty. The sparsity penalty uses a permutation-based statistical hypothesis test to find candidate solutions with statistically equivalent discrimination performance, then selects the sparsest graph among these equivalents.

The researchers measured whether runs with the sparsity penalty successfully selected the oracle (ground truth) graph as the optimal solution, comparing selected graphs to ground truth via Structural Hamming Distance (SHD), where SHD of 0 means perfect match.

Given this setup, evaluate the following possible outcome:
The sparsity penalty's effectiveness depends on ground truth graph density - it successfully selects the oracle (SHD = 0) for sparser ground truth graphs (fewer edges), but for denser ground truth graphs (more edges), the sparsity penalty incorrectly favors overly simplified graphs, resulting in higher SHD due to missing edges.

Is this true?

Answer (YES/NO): NO